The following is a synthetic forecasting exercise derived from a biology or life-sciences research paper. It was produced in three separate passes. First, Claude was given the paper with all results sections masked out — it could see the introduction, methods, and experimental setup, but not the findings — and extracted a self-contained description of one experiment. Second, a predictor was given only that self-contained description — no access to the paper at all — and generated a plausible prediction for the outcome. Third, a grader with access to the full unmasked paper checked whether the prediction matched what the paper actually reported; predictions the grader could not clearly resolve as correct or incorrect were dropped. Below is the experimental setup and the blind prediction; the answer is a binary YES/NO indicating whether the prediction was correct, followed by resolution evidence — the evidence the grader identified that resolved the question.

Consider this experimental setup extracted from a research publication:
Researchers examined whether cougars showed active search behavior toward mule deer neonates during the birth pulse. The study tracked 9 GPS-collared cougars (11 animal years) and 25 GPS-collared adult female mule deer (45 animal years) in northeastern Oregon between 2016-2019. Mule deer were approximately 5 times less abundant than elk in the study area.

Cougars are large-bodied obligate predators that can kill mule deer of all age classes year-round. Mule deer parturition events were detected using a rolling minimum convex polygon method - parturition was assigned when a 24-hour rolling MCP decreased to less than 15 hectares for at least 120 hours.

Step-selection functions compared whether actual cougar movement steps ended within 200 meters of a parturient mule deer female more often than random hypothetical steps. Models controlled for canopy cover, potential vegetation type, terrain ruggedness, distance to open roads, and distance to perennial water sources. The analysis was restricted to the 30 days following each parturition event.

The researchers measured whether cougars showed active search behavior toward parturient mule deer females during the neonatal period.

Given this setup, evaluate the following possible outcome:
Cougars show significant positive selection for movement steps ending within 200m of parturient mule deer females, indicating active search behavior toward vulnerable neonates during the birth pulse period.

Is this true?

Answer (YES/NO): NO